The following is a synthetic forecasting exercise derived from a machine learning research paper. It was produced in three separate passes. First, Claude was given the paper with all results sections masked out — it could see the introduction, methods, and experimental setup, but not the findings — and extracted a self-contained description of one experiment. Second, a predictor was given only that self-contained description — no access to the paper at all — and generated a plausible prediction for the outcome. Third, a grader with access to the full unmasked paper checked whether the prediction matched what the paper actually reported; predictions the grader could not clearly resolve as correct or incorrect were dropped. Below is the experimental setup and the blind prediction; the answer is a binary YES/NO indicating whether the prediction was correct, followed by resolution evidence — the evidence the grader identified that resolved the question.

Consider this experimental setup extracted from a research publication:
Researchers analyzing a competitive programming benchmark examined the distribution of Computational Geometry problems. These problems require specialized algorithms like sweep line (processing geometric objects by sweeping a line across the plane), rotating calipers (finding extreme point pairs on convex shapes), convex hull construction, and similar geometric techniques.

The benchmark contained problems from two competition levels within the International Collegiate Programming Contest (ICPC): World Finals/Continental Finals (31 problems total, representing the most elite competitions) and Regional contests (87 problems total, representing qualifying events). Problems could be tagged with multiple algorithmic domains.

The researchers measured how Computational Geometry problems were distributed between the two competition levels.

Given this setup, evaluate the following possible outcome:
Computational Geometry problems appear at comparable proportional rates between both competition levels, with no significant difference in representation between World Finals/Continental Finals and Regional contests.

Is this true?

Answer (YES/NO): NO